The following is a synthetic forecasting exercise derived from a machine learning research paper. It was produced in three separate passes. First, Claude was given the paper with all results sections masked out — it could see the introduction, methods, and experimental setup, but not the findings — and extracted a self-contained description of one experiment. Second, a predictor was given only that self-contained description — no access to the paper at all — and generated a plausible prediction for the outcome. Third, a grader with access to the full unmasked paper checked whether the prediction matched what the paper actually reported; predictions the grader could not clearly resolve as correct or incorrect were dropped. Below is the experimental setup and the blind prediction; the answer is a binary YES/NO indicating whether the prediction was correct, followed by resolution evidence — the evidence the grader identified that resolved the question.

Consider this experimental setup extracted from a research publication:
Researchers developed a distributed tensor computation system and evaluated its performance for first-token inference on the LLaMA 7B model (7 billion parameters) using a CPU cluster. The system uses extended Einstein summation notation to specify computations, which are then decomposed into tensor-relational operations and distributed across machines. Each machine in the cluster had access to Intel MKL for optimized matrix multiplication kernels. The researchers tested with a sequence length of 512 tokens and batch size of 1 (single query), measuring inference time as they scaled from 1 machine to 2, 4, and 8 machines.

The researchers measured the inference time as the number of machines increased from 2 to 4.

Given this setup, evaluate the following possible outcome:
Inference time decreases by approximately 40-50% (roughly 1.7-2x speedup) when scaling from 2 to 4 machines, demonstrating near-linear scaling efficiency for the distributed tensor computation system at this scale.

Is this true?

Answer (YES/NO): NO